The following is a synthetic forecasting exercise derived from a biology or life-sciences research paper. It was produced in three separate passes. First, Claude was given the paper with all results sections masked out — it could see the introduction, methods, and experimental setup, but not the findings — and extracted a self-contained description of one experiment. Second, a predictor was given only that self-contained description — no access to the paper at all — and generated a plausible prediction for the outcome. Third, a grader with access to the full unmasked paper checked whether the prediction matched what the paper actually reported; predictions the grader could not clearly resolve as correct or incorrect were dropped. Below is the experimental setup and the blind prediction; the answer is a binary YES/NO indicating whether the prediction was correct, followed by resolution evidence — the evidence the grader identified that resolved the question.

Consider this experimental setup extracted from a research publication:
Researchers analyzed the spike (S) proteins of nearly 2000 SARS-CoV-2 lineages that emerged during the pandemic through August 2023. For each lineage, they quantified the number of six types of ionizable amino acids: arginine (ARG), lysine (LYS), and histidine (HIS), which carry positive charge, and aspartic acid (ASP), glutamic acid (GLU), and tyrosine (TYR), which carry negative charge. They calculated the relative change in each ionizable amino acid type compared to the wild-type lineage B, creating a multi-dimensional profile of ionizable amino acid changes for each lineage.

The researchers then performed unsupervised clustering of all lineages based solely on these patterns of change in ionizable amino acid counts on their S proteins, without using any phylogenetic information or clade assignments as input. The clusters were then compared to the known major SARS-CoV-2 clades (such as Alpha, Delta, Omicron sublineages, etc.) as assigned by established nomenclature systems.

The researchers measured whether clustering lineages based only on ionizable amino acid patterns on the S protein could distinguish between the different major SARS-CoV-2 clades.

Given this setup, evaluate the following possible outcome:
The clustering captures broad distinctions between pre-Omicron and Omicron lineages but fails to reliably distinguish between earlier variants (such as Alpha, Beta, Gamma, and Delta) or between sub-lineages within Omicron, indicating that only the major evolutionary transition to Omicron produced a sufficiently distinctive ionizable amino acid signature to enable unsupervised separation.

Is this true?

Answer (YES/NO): NO